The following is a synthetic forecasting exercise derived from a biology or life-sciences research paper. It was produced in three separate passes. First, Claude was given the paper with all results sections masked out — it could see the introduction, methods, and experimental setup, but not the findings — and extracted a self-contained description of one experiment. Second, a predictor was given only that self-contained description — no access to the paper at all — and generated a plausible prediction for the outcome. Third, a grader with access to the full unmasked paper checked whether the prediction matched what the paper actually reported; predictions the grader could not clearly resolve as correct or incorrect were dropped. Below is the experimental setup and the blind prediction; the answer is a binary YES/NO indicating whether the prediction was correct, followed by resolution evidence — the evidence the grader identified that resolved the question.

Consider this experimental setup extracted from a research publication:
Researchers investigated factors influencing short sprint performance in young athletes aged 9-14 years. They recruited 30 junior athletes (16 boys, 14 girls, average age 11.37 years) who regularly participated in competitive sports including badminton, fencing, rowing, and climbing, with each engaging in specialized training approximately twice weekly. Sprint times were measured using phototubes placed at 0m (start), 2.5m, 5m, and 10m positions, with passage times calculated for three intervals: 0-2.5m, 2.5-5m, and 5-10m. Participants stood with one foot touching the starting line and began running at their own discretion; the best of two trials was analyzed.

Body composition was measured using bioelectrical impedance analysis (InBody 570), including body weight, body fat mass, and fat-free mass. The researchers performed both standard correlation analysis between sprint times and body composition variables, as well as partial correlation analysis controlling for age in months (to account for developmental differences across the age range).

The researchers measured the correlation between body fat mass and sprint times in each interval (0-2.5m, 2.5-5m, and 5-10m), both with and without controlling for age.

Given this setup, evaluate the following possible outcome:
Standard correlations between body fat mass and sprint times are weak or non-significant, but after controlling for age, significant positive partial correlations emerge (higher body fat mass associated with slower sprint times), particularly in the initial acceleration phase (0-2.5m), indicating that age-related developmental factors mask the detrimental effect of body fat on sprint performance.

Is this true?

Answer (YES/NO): NO